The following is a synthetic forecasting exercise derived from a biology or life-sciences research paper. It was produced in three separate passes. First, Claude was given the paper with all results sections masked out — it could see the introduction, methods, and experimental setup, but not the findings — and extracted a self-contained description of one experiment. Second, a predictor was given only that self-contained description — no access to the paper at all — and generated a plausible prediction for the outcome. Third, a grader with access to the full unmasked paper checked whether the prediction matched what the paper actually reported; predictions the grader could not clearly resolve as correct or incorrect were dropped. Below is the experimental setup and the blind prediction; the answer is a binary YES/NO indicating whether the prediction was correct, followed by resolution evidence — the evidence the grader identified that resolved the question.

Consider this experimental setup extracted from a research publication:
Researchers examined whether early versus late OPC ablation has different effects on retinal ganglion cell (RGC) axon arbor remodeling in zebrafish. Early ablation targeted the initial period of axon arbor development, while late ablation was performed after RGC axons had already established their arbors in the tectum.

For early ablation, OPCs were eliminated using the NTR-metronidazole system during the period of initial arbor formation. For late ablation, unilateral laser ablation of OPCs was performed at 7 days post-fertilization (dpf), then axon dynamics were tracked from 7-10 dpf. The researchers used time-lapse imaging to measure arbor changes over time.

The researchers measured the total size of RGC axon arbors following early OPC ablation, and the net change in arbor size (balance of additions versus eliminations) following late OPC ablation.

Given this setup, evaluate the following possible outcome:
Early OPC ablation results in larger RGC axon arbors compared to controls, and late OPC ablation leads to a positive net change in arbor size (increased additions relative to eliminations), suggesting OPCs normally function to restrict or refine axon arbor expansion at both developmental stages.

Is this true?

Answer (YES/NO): NO